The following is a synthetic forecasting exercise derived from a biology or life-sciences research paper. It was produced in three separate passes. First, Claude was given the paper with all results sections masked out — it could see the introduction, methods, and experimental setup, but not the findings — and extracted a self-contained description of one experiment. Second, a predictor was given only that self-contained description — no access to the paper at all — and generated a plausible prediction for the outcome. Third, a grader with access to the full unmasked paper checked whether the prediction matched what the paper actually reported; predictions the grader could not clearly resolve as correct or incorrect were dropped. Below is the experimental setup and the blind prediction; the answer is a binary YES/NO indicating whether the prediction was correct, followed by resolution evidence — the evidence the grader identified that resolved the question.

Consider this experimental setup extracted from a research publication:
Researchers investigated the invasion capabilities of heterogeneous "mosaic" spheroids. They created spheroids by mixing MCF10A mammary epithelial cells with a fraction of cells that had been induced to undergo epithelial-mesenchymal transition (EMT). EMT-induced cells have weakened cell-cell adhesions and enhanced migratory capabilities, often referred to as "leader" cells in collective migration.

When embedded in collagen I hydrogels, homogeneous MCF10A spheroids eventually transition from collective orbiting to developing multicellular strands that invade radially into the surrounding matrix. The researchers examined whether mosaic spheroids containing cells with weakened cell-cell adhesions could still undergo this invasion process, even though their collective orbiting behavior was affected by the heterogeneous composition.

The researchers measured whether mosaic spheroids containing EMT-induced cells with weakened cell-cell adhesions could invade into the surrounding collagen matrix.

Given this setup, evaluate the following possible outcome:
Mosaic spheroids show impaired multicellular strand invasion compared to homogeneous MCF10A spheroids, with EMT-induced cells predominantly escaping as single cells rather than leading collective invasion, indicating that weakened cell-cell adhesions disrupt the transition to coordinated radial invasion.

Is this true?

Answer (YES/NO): NO